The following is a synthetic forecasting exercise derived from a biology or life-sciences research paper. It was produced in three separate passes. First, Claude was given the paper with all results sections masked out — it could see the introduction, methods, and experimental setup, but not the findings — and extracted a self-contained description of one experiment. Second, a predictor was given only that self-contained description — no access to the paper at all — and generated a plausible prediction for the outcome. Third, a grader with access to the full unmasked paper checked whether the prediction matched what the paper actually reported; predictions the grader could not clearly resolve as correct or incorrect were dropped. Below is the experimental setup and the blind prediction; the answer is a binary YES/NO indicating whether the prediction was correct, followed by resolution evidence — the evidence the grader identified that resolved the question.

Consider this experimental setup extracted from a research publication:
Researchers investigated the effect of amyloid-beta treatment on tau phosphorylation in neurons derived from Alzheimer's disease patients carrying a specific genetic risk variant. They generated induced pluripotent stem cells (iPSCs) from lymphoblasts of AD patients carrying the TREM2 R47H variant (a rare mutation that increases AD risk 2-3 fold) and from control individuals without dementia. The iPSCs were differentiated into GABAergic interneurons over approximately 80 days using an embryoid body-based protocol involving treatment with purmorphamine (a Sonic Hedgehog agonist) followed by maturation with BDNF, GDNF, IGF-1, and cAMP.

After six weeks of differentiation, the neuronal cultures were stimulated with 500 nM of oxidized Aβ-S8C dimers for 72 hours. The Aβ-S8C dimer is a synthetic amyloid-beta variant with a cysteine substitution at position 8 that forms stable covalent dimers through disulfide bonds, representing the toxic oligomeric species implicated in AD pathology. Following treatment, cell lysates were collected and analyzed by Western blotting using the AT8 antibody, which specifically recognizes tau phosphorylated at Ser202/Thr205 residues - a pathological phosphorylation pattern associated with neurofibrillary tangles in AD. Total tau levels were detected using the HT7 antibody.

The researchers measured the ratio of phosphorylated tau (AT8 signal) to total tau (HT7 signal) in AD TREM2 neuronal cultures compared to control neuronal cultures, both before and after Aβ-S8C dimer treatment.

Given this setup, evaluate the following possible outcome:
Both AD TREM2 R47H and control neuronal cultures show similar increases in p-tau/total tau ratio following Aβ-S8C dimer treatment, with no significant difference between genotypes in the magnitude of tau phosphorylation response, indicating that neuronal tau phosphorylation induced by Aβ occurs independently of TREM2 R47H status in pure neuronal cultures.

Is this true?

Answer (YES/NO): NO